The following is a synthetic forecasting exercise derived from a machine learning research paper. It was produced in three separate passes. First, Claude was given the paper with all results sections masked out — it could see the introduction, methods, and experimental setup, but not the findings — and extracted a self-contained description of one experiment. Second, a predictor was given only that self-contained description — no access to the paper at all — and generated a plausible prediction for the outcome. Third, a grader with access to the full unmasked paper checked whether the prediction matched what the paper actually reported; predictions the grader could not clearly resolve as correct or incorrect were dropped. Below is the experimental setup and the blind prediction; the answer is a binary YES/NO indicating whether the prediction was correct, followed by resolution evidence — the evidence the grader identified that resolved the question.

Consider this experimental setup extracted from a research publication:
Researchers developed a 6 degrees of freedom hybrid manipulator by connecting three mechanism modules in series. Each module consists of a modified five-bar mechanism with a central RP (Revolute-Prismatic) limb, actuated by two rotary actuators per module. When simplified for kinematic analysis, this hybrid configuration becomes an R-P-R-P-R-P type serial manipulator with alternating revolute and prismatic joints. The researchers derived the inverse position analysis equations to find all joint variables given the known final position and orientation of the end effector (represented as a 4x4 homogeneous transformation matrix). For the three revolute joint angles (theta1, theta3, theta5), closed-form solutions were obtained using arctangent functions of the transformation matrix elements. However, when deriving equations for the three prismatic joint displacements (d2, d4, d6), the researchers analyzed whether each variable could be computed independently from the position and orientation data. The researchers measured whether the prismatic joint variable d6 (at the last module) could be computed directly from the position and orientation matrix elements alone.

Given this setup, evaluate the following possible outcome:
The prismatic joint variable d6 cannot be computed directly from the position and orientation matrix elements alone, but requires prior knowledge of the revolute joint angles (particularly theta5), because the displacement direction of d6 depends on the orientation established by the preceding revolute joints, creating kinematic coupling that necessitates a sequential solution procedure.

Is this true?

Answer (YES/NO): NO